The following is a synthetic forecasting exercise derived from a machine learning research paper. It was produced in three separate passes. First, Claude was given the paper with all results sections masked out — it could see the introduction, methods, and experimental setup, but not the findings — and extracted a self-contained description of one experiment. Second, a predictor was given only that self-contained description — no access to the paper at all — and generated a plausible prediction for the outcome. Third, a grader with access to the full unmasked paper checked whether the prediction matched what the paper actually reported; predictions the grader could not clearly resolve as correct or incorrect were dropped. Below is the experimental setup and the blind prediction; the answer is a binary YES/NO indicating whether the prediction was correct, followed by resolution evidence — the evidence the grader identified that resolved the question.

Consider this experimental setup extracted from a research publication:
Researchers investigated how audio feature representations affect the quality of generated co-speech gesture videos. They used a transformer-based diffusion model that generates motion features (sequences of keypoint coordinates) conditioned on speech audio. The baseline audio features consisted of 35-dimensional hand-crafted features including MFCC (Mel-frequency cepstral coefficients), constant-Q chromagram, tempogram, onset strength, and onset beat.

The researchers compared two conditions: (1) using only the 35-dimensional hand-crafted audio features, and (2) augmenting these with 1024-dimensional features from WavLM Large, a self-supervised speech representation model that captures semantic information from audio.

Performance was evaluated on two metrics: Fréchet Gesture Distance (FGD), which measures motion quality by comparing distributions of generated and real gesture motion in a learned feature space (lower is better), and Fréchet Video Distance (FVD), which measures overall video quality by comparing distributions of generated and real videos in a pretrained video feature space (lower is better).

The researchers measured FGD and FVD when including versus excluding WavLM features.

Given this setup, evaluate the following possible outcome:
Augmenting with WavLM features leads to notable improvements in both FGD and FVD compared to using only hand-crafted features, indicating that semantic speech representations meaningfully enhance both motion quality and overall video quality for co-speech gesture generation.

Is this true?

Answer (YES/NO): NO